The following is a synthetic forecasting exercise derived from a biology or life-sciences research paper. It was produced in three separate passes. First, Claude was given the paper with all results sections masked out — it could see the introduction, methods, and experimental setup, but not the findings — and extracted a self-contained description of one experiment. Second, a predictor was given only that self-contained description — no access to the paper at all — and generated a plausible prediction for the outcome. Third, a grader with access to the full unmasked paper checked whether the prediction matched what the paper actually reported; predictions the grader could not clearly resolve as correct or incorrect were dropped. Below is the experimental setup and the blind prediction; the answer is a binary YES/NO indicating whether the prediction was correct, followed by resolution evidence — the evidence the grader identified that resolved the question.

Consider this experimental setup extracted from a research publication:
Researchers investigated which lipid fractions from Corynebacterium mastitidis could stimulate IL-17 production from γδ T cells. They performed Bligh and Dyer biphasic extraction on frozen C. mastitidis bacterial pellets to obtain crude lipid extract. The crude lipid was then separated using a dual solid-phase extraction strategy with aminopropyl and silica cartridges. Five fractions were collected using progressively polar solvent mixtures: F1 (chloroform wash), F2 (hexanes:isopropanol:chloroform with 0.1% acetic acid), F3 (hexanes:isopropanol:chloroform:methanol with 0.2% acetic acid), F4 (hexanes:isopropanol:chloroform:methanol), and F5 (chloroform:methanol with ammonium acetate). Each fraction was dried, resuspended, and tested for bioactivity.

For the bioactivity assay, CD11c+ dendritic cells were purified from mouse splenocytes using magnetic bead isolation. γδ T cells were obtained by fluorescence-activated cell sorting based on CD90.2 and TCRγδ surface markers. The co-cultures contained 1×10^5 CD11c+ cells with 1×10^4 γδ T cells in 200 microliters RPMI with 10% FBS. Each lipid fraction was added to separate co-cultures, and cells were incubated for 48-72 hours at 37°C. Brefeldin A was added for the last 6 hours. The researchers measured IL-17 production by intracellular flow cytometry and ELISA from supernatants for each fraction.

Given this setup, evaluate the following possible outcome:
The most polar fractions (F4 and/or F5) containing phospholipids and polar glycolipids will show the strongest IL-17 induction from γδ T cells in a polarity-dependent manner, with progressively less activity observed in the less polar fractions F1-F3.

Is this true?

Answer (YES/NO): NO